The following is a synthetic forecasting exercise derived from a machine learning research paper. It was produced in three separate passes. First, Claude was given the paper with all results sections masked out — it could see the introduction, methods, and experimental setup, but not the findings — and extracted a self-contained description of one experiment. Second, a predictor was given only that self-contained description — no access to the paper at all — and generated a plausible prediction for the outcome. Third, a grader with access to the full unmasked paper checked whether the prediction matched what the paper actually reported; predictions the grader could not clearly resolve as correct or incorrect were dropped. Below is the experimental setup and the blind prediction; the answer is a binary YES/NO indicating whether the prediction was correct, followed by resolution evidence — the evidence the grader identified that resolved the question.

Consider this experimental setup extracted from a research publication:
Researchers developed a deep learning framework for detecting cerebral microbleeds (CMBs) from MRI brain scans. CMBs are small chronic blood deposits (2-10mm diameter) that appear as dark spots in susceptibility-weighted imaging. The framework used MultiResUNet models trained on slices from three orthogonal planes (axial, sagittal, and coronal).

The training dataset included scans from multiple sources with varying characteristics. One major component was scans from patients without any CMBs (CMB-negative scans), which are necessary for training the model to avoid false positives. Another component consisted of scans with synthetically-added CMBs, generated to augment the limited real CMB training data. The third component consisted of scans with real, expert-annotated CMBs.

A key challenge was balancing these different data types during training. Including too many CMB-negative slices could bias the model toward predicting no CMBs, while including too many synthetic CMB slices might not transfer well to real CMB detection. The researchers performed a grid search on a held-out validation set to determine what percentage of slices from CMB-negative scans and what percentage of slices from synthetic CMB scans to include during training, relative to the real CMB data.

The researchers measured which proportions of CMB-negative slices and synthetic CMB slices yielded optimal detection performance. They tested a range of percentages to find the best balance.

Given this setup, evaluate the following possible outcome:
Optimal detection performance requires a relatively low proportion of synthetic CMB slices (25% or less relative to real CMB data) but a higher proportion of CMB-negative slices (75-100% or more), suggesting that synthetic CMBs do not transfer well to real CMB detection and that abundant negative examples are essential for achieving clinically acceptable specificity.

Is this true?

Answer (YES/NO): NO